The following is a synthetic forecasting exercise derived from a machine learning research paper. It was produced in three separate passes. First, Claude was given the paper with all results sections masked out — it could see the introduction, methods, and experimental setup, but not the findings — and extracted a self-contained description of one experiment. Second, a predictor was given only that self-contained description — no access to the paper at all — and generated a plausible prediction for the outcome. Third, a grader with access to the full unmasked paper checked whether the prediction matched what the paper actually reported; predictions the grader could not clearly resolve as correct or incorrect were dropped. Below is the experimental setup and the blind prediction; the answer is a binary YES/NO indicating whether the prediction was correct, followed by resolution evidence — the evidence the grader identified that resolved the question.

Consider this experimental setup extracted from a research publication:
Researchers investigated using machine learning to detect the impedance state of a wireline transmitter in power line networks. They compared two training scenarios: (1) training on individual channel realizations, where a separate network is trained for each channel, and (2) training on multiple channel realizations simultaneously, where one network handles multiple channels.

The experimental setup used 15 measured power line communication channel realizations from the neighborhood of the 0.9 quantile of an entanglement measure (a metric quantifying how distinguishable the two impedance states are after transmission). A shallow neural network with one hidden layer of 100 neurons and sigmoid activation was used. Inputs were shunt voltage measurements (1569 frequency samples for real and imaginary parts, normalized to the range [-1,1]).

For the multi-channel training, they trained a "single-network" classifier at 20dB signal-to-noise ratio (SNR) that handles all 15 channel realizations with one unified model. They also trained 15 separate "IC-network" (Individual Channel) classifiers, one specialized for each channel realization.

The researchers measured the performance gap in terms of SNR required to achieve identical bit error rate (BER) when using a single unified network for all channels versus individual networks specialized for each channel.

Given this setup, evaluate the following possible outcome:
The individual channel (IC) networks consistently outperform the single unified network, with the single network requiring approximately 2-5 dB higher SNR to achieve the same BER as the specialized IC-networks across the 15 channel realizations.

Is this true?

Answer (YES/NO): NO